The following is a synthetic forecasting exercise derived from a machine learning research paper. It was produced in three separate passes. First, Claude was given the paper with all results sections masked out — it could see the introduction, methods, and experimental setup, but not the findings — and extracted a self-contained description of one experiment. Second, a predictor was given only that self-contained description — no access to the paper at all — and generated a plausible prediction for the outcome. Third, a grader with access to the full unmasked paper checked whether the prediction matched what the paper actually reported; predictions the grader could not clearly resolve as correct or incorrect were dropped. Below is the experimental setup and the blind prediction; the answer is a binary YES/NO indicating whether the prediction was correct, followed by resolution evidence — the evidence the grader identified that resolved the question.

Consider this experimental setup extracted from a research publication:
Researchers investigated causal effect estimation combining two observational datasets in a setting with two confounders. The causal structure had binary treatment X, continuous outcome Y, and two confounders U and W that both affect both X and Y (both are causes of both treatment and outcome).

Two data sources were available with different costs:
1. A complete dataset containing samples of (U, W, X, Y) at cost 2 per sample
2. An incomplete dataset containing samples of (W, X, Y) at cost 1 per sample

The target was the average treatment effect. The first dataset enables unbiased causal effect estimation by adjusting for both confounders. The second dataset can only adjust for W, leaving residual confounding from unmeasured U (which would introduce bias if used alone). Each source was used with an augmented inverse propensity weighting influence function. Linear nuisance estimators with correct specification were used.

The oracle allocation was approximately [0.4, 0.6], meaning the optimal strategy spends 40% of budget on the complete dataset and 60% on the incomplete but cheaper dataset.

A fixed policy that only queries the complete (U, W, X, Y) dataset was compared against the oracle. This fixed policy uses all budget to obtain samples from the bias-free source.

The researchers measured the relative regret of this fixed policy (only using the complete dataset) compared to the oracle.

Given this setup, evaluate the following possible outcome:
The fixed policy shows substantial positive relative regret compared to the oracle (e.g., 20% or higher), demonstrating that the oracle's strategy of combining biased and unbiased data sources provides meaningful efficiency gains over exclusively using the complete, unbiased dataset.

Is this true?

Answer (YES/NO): YES